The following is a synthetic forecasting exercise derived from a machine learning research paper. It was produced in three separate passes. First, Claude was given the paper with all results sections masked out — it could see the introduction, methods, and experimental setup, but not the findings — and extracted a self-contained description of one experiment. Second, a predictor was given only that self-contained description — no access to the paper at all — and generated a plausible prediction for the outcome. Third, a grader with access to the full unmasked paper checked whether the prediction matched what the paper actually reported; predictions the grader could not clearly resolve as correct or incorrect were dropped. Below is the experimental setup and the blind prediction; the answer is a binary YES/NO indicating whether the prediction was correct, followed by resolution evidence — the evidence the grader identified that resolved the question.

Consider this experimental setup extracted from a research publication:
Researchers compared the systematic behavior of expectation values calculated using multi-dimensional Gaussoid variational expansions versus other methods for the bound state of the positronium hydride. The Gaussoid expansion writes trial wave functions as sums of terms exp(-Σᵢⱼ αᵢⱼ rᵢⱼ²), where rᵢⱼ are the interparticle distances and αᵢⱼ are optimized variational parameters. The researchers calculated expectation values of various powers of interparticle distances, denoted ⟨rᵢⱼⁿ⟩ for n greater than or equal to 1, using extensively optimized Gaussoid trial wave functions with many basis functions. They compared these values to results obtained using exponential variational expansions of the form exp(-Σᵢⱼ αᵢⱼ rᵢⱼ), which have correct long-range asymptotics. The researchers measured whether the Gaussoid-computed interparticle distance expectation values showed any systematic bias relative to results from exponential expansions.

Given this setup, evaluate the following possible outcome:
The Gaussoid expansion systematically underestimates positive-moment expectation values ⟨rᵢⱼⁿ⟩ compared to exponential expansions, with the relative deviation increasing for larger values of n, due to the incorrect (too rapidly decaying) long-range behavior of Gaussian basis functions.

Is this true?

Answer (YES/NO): NO